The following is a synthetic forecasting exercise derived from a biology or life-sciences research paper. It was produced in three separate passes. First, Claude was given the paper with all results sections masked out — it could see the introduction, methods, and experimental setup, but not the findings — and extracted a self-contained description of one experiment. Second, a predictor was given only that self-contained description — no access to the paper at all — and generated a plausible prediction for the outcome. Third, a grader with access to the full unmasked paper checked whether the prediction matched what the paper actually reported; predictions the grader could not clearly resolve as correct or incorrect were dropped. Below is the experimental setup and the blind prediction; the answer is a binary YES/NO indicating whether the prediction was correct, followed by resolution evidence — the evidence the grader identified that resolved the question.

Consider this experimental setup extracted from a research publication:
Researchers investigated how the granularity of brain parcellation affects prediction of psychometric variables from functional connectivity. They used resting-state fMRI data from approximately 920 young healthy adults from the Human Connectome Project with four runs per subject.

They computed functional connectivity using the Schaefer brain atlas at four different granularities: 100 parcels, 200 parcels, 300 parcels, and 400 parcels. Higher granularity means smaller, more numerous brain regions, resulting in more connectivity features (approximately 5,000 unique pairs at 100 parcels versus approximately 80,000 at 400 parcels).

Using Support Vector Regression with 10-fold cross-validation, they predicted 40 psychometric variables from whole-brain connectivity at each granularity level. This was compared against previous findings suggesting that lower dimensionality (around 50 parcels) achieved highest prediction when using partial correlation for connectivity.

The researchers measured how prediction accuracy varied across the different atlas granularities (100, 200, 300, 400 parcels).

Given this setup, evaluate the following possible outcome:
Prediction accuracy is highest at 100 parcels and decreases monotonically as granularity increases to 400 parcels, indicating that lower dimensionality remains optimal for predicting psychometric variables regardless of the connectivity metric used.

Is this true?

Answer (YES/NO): NO